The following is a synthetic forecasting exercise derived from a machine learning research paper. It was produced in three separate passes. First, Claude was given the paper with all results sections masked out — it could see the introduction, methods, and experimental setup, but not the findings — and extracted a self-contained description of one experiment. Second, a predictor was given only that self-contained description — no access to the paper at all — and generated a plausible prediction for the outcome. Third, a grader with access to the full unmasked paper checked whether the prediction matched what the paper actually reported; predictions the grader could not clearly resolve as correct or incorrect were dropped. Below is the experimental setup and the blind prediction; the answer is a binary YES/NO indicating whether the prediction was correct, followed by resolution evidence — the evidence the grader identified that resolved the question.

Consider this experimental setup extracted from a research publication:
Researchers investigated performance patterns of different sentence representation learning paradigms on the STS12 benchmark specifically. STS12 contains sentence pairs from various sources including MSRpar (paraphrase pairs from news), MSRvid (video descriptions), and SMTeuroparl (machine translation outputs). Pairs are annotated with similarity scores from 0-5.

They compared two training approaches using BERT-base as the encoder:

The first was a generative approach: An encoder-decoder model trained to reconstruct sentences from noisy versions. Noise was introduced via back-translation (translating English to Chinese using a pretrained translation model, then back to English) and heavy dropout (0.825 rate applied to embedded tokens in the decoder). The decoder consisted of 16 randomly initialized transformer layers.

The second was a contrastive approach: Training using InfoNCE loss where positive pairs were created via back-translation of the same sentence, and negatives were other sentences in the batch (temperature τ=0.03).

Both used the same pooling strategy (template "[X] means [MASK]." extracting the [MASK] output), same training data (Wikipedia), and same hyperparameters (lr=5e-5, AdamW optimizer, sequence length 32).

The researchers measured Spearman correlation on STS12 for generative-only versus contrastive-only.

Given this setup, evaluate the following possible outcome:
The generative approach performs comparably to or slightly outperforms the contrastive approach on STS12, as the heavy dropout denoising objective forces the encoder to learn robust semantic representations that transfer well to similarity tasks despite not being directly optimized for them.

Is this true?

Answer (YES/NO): NO